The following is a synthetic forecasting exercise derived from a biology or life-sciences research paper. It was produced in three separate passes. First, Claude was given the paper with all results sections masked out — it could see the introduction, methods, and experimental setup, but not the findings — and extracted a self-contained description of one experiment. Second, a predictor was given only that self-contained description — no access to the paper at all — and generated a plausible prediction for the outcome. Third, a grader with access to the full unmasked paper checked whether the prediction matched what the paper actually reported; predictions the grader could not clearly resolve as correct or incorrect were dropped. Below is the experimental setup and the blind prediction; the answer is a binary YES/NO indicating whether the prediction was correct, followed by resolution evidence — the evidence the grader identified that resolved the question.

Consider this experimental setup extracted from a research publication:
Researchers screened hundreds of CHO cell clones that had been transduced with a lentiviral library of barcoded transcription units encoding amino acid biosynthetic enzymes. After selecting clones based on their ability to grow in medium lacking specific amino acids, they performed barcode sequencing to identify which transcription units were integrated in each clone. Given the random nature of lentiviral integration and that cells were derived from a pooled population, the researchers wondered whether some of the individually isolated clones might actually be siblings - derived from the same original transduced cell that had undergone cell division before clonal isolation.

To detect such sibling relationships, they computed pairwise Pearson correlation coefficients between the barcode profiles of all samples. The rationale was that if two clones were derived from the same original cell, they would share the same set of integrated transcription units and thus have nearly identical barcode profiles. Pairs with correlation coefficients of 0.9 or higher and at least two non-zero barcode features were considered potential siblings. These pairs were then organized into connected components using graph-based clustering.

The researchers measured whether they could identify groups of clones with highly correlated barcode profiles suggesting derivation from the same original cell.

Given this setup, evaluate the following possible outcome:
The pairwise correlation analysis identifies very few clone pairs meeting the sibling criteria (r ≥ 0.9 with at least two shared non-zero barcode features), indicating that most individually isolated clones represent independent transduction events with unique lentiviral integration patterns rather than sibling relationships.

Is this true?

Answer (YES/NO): NO